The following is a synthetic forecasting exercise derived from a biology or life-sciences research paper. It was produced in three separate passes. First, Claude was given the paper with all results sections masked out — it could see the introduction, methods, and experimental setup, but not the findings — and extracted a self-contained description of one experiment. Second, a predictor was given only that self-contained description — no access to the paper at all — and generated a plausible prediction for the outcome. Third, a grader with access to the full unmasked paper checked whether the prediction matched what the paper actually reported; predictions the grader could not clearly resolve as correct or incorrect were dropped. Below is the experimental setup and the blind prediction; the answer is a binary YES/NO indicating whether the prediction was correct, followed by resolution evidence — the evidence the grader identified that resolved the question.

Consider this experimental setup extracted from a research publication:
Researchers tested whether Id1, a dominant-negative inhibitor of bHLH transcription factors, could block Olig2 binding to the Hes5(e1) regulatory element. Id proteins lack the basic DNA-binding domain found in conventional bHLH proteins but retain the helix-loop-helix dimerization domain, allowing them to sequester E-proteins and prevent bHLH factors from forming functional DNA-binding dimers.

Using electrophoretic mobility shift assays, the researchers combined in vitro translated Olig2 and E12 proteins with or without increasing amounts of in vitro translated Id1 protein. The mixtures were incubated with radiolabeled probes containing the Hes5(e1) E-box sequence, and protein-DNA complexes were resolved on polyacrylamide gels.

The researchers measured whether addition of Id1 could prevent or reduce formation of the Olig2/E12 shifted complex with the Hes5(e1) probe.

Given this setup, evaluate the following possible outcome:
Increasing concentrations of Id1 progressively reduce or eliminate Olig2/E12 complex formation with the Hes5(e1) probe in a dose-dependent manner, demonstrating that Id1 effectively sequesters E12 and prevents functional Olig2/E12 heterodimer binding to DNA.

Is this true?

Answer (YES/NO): NO